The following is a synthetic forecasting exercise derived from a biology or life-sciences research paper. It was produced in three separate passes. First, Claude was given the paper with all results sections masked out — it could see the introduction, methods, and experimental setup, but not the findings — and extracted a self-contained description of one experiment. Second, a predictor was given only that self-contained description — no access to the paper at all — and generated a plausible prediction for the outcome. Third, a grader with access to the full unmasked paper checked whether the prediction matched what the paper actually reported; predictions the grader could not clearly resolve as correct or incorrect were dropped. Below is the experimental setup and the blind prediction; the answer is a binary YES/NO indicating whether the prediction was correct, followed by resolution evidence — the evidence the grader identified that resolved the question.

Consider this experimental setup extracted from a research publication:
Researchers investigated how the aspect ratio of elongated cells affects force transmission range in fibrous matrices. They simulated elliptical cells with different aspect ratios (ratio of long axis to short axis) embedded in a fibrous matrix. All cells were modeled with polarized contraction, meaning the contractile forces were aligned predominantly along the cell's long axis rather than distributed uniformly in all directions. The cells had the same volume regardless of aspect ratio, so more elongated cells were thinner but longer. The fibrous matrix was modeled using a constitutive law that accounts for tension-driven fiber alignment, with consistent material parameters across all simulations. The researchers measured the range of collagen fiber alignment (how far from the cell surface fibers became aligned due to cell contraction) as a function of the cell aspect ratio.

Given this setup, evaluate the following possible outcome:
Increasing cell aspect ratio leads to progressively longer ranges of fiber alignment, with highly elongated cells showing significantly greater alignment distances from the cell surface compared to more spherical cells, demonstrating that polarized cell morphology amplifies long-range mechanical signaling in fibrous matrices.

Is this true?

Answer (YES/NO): YES